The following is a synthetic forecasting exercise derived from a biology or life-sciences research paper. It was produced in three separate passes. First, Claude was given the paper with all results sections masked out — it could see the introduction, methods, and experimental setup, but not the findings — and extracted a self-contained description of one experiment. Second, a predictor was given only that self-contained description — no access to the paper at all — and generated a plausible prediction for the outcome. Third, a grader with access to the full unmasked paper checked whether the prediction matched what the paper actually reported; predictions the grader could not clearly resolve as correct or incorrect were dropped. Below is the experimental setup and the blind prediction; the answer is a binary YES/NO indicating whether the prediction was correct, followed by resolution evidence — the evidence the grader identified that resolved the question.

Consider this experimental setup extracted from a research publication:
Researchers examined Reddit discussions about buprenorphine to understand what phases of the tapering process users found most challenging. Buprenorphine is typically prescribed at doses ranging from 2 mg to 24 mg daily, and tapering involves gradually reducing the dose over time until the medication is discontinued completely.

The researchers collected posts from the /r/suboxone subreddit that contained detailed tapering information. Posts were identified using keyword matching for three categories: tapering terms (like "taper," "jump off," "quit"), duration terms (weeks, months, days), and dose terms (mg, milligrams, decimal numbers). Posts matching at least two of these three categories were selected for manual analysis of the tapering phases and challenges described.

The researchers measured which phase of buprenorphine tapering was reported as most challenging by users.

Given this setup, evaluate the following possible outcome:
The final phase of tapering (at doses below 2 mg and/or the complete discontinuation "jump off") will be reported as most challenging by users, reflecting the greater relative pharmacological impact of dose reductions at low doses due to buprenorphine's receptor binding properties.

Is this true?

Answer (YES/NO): YES